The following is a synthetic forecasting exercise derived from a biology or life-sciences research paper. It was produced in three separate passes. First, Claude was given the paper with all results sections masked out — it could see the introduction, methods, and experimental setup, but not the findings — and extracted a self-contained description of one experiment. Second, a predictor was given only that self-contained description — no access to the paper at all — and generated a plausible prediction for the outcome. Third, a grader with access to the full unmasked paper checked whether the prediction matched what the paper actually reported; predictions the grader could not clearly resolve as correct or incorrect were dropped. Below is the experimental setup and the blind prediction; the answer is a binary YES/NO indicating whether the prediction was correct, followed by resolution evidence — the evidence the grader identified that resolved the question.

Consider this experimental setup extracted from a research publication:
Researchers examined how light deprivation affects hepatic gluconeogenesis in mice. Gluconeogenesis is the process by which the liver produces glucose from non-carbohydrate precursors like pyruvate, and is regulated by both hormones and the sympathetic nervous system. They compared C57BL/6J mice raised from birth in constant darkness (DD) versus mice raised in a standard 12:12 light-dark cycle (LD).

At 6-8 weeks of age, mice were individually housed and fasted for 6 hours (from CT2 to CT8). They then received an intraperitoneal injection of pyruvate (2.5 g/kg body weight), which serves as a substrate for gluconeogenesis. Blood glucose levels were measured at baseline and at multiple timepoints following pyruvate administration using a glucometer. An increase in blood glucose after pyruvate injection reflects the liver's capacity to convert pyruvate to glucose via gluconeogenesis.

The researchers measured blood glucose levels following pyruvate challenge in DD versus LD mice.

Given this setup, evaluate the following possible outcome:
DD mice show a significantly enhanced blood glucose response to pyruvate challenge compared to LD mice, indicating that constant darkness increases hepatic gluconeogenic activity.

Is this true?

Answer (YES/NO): NO